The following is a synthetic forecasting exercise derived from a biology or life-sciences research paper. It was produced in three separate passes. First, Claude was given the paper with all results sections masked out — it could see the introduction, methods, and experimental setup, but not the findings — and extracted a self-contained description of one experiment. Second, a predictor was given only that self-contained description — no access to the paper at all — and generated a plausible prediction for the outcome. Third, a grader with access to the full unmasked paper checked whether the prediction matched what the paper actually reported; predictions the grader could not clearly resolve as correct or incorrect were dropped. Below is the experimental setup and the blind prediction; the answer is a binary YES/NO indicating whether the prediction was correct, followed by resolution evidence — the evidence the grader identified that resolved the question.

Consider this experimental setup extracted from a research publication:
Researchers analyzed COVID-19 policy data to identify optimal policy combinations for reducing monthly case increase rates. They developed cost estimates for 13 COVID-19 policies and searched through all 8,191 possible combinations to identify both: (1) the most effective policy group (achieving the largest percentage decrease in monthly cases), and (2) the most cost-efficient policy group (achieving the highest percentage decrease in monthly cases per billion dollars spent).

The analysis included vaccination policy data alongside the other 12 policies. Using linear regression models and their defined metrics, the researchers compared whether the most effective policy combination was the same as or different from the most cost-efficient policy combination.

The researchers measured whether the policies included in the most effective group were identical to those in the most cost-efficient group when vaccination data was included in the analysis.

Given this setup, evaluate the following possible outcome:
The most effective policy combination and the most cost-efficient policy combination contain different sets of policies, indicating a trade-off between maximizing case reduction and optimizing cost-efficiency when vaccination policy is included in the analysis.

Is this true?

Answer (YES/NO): YES